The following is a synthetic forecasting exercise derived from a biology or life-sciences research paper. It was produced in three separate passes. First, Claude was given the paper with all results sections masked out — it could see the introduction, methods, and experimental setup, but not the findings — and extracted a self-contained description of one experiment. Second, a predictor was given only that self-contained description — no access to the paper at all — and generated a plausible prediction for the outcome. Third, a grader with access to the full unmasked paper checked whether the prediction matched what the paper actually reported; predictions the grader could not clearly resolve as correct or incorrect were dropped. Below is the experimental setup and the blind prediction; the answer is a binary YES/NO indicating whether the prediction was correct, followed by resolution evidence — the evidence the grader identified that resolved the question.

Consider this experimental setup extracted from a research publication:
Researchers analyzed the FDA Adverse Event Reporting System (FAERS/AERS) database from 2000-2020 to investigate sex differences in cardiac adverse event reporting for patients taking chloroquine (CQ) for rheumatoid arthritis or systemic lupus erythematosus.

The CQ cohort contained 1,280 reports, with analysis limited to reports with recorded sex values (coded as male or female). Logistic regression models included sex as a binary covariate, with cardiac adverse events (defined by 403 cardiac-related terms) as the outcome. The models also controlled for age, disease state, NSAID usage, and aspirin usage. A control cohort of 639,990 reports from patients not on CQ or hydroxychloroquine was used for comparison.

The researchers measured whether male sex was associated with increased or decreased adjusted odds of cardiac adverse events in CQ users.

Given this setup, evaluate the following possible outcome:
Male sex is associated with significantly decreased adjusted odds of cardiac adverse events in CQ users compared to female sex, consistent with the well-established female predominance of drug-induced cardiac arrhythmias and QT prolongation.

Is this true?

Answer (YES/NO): NO